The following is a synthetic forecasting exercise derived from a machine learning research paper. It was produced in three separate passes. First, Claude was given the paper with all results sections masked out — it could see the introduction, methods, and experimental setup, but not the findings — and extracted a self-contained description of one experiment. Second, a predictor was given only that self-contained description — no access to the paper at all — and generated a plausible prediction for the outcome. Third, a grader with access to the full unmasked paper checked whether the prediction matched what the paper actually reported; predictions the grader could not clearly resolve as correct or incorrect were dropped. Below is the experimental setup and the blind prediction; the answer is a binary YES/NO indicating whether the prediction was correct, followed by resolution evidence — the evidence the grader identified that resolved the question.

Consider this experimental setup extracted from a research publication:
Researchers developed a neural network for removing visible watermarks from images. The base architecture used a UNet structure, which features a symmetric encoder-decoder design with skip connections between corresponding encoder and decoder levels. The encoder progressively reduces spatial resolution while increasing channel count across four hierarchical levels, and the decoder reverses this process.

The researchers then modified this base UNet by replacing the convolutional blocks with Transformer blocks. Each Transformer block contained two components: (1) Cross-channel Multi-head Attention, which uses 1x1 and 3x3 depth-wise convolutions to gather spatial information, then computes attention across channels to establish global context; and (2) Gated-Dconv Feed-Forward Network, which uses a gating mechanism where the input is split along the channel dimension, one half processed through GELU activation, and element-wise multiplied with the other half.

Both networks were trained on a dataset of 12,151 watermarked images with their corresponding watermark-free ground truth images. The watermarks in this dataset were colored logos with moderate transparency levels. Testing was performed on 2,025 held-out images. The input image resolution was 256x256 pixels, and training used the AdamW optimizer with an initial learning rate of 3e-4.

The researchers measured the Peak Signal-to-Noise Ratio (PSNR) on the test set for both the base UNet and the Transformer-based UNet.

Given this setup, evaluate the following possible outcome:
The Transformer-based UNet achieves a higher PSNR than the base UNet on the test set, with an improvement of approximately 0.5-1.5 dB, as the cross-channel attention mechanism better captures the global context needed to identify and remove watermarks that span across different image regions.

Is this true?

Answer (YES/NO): NO